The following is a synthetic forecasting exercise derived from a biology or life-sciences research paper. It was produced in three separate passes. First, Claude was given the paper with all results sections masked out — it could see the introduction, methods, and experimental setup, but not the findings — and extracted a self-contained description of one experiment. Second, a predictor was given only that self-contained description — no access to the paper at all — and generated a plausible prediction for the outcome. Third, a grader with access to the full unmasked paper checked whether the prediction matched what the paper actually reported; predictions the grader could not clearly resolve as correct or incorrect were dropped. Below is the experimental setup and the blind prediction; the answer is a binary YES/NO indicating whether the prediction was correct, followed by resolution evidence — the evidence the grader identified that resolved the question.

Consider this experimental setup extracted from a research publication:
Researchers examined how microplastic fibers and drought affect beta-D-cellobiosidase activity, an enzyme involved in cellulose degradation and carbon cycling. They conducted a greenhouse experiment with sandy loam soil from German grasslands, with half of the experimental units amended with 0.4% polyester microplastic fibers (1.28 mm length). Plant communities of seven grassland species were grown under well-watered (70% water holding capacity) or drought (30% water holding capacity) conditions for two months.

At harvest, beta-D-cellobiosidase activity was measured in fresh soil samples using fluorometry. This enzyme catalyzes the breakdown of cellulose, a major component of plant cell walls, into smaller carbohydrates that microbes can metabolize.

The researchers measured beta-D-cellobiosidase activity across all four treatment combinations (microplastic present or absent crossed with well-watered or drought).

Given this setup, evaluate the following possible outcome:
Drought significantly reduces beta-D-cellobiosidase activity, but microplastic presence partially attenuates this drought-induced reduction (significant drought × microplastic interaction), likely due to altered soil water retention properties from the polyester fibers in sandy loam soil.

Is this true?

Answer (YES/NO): NO